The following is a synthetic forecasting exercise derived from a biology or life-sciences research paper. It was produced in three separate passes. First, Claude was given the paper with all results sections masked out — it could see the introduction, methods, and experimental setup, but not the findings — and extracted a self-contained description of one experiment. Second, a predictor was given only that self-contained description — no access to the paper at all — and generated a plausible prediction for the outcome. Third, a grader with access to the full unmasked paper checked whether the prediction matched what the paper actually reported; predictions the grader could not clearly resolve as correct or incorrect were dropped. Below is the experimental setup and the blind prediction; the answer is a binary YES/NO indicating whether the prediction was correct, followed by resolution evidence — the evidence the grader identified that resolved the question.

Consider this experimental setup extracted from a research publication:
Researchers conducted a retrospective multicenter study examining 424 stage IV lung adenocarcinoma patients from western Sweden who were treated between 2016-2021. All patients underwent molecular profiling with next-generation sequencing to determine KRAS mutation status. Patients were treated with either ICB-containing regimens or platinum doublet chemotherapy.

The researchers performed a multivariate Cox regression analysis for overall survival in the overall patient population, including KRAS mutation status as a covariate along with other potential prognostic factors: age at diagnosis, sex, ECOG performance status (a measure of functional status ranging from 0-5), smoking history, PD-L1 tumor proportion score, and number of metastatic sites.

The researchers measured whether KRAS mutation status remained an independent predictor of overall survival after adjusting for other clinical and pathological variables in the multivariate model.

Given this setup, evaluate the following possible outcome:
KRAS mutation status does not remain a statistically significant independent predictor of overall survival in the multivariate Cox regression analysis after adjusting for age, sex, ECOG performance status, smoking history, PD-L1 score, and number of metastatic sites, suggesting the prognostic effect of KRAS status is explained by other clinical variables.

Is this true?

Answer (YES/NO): NO